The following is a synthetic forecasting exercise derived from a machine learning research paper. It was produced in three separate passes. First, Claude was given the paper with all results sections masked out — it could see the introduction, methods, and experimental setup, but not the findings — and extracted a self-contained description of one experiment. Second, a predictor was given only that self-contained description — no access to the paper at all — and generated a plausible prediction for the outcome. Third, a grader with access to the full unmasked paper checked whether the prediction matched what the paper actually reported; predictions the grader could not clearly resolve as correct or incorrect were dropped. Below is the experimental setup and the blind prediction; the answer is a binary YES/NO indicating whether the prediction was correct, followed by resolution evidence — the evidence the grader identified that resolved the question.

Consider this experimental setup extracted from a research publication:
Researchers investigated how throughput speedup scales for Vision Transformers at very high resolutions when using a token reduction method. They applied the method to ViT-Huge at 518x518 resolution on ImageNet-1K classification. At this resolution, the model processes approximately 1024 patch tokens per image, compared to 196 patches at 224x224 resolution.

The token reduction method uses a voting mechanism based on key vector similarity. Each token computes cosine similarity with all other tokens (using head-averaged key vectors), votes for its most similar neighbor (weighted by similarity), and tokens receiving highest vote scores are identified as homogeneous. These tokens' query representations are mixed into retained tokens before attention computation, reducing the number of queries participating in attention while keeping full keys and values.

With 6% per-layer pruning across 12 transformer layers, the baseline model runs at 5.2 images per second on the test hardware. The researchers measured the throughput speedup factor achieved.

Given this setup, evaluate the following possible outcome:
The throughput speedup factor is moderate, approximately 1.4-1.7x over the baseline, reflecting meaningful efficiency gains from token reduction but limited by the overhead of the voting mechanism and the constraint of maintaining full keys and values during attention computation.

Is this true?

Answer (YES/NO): NO